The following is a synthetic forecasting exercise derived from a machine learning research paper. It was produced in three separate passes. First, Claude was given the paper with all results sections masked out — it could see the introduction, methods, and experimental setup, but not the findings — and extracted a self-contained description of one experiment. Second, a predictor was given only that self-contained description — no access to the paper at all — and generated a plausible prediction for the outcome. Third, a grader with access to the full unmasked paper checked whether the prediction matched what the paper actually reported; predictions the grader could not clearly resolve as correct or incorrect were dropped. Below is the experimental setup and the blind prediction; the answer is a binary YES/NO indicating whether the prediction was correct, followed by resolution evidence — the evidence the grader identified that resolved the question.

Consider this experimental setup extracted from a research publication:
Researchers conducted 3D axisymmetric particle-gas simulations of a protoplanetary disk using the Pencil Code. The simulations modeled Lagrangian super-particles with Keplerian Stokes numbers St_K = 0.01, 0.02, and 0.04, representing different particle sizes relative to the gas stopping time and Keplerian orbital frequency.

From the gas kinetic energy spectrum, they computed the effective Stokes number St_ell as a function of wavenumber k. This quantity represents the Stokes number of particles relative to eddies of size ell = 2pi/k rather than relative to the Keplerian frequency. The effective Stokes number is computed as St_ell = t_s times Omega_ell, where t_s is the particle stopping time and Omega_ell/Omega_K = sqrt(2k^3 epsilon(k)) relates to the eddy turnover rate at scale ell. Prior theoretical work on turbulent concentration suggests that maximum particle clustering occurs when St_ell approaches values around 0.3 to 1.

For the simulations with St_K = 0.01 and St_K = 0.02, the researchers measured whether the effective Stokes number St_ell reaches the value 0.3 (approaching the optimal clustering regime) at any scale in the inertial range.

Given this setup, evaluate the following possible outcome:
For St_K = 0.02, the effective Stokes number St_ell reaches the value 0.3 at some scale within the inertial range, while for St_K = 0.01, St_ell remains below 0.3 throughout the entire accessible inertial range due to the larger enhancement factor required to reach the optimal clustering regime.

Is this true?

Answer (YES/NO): NO